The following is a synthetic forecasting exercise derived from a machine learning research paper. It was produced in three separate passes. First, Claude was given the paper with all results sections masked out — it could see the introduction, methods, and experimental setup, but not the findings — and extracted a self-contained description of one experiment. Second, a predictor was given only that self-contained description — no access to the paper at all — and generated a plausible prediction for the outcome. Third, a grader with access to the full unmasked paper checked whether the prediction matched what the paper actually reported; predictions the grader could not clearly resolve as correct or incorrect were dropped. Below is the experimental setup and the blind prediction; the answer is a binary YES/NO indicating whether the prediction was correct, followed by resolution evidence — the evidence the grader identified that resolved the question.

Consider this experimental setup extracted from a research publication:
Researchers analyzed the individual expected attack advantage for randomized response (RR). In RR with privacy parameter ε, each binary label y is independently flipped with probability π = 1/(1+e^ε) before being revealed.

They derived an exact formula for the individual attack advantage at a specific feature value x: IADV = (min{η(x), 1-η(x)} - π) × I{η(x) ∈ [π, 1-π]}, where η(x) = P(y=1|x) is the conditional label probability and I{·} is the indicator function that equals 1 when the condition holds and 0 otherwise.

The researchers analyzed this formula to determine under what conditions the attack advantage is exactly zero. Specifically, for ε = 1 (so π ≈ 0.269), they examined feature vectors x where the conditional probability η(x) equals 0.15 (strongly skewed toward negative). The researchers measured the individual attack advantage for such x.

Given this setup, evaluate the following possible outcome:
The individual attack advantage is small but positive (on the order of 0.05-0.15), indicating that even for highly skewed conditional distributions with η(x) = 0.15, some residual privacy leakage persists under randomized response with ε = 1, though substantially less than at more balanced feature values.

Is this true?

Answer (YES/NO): NO